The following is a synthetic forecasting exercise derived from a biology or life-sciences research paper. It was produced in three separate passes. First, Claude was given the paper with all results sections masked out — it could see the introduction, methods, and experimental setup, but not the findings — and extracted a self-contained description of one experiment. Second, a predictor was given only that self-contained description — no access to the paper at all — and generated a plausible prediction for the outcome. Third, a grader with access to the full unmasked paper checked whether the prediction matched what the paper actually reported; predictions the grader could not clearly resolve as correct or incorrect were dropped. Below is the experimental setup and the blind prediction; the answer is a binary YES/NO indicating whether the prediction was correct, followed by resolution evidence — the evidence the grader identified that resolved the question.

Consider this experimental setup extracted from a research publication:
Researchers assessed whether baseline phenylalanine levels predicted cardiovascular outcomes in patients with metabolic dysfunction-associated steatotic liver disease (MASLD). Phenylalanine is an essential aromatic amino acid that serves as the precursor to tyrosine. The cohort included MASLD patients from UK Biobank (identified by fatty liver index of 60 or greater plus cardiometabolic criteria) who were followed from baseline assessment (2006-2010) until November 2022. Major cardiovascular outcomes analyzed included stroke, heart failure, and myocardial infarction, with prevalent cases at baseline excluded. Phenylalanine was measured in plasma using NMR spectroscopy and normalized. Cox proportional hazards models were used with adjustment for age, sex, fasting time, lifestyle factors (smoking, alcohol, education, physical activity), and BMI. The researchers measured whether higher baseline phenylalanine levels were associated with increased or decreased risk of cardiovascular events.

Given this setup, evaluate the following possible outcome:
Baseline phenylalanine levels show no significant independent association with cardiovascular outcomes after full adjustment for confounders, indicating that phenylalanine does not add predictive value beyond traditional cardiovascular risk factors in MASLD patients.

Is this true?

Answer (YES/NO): NO